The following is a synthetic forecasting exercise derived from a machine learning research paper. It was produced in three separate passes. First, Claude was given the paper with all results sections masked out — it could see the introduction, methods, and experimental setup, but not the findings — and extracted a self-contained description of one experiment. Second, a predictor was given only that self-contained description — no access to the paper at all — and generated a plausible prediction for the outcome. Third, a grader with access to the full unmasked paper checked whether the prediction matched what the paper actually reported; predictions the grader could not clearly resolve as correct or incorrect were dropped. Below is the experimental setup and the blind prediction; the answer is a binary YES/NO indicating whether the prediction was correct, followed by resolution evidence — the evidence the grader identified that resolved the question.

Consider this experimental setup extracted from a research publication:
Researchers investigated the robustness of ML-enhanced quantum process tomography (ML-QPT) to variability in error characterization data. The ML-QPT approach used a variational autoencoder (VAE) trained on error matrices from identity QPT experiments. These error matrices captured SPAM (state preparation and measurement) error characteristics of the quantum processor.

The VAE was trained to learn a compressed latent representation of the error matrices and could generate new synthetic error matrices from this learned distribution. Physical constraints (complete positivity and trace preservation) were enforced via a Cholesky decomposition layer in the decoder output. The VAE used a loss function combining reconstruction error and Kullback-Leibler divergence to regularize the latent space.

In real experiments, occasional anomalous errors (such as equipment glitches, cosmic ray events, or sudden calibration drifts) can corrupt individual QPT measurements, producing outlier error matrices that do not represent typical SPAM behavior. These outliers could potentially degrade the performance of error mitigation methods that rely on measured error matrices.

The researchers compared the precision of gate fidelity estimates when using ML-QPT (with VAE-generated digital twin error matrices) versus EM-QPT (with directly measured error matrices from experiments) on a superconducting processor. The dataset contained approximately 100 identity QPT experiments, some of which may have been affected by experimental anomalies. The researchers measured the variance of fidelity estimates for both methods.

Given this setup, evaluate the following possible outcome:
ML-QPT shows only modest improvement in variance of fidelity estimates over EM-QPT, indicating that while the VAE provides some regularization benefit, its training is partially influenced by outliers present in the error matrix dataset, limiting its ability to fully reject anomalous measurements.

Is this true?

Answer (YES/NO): NO